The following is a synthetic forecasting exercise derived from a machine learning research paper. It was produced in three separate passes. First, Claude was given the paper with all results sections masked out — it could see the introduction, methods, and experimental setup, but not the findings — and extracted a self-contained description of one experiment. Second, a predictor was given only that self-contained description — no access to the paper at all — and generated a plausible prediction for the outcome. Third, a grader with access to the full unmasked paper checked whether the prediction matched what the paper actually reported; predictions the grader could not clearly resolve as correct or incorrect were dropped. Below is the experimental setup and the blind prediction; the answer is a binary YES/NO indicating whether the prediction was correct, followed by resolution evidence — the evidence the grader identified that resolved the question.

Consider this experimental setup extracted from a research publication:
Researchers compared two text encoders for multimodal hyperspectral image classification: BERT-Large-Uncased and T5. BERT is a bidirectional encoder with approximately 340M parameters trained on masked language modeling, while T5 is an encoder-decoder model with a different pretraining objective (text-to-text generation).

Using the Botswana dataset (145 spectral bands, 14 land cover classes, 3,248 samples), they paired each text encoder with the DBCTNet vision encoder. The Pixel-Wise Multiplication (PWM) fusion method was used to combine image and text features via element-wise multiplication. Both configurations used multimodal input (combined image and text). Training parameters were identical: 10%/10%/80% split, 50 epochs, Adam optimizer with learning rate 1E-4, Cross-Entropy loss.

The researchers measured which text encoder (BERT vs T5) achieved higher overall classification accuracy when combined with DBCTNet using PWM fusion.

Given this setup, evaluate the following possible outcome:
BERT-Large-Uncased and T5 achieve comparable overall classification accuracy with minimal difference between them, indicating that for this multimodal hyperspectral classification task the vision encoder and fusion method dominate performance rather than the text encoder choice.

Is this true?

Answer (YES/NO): NO